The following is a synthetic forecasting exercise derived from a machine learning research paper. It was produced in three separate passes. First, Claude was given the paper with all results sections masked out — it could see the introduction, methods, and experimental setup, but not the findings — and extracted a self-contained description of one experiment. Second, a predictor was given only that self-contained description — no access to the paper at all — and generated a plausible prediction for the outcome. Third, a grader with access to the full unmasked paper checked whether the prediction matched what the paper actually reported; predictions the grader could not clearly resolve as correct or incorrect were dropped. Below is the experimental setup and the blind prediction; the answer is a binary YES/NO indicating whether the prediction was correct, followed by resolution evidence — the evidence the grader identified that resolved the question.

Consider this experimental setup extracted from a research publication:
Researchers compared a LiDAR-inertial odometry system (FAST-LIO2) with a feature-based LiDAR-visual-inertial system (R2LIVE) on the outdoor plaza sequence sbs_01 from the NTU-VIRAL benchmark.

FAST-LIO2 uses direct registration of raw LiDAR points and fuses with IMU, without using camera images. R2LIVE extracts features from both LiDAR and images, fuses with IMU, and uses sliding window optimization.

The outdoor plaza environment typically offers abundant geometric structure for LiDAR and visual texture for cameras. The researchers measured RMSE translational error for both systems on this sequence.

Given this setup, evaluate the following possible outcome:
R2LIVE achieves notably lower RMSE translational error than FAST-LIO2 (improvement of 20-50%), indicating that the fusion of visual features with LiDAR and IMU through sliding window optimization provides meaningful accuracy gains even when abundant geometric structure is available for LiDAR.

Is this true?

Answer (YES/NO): NO